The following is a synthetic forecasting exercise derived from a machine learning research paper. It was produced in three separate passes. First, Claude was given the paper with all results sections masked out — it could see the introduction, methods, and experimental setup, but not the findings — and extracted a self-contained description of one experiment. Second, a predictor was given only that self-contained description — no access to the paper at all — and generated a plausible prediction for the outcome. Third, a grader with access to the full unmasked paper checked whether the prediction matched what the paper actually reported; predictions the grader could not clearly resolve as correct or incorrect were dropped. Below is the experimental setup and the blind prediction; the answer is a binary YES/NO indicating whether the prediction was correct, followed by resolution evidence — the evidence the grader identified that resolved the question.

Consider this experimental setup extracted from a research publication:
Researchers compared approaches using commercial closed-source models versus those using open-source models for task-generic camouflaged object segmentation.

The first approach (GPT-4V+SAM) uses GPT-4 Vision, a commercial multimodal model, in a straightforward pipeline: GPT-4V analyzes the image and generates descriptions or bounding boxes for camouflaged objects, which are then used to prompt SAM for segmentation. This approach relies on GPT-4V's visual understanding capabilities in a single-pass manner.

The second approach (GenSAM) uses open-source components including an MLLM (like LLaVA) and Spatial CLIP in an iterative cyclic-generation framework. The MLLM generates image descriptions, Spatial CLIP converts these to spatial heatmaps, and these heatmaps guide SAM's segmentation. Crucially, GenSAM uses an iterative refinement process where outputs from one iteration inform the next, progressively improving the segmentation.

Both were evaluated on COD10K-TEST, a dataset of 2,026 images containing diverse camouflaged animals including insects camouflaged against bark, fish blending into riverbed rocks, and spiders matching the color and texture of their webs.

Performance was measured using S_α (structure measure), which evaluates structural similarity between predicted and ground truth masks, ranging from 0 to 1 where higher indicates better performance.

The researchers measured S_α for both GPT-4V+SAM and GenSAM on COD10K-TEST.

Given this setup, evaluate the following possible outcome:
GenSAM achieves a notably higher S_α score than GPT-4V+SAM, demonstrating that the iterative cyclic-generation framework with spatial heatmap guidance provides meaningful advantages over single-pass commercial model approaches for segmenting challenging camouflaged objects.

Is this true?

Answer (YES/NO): YES